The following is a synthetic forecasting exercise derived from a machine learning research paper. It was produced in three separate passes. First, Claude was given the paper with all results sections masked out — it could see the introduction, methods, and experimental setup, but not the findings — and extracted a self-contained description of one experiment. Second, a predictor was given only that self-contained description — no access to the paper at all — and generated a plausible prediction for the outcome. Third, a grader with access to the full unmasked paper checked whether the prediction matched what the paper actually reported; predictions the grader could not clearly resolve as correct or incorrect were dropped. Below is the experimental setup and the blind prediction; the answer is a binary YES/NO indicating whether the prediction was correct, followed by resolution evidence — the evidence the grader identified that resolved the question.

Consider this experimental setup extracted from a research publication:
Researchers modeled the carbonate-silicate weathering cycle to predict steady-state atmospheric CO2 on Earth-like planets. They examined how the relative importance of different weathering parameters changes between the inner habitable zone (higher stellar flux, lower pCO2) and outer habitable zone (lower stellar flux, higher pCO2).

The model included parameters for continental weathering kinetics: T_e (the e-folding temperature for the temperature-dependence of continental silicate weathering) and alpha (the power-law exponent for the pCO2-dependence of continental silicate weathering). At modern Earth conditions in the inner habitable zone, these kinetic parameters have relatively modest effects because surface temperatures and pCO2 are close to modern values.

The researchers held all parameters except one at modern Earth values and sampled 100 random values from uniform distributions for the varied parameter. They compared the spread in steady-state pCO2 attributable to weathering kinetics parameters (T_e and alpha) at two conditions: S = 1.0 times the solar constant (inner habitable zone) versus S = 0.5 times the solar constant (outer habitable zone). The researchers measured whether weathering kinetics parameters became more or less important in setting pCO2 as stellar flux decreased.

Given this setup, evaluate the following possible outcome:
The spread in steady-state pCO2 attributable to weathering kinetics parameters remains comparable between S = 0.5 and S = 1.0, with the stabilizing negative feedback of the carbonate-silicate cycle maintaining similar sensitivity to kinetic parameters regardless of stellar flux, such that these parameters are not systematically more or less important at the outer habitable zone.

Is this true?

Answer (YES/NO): NO